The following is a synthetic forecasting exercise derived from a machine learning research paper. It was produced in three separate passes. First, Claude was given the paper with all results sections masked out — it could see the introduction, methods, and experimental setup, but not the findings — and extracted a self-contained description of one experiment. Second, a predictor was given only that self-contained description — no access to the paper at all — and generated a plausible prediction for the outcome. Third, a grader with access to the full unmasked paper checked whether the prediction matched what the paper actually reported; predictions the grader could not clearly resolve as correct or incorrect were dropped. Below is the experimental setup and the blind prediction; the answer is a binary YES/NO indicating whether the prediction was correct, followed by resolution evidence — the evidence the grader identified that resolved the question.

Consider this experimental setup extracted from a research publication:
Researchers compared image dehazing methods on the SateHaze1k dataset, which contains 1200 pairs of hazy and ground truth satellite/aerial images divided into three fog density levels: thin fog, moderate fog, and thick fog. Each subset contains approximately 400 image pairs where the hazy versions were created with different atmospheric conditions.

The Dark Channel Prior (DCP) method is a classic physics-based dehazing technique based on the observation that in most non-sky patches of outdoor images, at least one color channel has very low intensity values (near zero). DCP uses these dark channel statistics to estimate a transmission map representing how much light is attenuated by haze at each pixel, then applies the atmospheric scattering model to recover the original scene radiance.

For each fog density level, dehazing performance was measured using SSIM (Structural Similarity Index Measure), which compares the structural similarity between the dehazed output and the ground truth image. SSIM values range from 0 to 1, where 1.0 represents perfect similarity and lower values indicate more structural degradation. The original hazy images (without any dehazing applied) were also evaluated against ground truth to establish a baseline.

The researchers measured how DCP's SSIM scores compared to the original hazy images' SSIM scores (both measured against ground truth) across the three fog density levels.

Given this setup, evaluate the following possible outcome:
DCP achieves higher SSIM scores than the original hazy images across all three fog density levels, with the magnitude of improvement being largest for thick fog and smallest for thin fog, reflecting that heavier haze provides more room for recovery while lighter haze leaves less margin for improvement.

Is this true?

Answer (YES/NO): NO